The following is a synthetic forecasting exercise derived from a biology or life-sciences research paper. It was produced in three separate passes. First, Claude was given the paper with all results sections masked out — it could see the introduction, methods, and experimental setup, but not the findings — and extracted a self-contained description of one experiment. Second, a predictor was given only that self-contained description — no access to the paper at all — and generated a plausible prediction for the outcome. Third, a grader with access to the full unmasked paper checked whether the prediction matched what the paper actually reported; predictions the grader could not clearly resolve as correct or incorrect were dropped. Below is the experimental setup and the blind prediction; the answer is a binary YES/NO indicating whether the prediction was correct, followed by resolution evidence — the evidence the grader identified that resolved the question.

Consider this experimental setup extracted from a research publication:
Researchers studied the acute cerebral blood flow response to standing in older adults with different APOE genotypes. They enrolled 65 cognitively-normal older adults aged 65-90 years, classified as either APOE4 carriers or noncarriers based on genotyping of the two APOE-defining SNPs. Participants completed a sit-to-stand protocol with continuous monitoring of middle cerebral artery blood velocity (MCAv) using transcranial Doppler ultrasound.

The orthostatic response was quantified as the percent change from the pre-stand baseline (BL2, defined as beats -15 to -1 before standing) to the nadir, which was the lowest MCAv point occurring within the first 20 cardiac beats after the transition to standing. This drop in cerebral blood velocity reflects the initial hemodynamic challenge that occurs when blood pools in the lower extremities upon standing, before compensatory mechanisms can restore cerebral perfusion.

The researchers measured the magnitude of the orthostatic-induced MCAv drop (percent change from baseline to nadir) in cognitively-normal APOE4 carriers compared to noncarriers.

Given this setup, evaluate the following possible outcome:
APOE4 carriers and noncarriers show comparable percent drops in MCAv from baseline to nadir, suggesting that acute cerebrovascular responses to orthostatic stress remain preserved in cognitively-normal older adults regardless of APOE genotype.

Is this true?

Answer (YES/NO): NO